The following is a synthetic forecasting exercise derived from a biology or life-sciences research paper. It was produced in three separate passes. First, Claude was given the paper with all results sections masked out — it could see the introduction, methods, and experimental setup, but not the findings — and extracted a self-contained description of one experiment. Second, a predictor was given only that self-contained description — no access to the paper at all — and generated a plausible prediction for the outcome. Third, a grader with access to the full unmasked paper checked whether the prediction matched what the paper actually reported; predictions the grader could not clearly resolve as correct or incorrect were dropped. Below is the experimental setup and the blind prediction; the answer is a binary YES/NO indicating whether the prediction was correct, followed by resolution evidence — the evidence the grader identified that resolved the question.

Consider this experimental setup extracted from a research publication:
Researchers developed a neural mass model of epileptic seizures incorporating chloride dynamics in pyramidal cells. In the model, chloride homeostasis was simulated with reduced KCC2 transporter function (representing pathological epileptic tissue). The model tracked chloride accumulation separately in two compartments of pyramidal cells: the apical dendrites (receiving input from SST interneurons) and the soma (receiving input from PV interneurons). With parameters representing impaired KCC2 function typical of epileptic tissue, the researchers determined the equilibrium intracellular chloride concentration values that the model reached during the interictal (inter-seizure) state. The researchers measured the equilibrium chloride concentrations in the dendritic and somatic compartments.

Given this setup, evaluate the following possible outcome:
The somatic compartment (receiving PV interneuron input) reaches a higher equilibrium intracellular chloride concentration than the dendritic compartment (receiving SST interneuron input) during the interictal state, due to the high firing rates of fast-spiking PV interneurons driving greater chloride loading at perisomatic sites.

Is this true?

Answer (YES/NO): NO